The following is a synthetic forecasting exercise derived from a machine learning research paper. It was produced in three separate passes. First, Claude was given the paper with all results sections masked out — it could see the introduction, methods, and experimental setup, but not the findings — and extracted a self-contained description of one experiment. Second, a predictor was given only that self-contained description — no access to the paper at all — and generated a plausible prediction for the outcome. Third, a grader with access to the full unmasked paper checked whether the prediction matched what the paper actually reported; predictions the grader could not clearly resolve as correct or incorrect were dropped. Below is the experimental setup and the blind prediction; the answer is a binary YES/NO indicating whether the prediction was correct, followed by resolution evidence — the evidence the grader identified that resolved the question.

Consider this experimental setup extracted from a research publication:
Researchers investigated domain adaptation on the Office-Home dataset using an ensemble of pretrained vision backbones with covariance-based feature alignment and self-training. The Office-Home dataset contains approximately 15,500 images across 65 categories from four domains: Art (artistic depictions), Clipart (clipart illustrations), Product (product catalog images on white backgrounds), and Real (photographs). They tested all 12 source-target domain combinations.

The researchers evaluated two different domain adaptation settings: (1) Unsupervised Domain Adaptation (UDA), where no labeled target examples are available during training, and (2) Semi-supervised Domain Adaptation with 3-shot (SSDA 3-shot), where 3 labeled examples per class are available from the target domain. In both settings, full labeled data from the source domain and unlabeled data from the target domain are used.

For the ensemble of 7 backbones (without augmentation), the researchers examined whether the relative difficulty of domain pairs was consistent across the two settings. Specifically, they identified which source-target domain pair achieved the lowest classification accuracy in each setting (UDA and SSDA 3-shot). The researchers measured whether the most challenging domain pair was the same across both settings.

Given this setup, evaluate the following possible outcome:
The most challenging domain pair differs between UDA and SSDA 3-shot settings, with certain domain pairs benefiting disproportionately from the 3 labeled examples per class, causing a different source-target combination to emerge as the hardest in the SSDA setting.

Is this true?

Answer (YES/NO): NO